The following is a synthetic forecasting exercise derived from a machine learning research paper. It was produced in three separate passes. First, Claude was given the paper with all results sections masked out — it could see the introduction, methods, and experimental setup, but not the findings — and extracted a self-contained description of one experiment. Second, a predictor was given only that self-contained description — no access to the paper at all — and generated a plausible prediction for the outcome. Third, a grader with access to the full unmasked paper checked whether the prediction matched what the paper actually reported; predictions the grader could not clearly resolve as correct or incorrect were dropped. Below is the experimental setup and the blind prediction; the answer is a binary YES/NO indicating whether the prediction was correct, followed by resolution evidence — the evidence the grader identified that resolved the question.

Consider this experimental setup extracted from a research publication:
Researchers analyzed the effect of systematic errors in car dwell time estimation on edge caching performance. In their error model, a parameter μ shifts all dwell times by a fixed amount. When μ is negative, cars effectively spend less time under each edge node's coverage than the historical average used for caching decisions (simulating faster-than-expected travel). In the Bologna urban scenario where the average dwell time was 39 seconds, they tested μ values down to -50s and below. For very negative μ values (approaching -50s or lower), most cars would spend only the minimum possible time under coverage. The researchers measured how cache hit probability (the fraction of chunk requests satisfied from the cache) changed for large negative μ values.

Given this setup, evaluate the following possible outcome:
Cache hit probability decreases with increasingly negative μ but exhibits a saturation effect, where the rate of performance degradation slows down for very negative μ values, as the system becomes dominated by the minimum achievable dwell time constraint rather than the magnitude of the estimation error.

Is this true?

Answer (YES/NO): NO